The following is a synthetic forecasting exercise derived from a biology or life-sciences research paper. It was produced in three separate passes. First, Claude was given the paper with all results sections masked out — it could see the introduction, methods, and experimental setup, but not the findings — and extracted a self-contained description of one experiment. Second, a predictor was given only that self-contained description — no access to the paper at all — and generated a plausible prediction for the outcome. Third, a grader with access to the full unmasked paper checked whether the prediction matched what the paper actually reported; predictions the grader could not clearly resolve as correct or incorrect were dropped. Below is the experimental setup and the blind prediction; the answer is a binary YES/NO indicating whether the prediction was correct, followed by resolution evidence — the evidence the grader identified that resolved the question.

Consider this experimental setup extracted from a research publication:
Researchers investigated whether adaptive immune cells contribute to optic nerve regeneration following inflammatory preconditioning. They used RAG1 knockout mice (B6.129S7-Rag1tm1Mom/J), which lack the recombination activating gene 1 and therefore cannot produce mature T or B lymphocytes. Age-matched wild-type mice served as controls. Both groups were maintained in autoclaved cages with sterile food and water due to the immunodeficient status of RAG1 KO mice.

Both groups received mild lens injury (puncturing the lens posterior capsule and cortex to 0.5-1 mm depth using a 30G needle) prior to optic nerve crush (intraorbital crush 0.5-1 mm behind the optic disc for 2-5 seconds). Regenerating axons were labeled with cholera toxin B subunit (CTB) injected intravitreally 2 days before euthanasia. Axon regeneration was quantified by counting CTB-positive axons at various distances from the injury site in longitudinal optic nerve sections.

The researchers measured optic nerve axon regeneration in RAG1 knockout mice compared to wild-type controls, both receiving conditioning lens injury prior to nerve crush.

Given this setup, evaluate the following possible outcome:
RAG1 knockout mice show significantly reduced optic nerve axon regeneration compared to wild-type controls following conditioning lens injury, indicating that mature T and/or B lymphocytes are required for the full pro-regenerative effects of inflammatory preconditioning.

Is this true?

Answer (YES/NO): NO